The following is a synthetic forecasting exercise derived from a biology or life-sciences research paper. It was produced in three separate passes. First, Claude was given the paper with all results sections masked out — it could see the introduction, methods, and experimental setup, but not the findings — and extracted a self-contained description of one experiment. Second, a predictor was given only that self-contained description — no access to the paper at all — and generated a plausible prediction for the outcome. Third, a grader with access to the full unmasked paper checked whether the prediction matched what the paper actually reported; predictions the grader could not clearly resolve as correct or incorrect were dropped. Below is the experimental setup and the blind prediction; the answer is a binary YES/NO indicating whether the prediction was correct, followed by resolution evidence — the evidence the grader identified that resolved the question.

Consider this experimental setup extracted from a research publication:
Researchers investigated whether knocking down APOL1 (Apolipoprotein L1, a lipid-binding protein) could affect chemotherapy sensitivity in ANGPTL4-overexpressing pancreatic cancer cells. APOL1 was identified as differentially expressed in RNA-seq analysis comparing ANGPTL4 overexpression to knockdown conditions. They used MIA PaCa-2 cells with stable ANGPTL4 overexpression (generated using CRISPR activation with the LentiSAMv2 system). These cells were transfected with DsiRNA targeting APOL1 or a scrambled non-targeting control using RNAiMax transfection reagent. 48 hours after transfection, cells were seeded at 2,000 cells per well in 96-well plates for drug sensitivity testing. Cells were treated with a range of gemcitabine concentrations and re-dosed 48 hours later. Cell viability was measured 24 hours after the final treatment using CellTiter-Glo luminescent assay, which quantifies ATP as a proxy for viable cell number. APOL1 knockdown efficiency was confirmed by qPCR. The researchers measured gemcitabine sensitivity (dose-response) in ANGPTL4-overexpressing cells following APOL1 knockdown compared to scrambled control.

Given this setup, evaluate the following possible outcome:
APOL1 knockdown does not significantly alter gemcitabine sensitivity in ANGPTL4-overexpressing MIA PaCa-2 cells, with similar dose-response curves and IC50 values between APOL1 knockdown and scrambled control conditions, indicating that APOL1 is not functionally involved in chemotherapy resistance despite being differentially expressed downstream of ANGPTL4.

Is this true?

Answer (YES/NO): NO